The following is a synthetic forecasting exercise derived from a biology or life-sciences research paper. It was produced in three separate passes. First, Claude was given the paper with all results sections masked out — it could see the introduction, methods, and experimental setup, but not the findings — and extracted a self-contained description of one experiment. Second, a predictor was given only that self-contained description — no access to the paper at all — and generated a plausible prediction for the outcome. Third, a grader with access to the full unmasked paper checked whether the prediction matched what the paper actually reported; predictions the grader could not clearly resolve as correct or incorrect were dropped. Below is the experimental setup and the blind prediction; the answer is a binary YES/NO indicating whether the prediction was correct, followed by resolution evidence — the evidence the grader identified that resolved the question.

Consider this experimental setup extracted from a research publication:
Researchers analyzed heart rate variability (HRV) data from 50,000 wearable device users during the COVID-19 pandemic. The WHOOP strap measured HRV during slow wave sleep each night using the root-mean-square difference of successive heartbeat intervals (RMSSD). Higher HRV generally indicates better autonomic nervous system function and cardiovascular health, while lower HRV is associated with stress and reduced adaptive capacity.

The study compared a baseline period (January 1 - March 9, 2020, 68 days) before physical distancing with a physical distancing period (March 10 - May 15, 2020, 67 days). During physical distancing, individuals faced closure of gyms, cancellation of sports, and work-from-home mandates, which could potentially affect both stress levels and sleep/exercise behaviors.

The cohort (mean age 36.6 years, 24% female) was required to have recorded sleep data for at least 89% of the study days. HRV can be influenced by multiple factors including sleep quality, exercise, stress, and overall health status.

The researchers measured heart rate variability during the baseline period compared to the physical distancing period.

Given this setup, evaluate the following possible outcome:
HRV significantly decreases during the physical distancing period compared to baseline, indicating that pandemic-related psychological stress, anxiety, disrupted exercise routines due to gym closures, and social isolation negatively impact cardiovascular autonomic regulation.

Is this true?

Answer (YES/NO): NO